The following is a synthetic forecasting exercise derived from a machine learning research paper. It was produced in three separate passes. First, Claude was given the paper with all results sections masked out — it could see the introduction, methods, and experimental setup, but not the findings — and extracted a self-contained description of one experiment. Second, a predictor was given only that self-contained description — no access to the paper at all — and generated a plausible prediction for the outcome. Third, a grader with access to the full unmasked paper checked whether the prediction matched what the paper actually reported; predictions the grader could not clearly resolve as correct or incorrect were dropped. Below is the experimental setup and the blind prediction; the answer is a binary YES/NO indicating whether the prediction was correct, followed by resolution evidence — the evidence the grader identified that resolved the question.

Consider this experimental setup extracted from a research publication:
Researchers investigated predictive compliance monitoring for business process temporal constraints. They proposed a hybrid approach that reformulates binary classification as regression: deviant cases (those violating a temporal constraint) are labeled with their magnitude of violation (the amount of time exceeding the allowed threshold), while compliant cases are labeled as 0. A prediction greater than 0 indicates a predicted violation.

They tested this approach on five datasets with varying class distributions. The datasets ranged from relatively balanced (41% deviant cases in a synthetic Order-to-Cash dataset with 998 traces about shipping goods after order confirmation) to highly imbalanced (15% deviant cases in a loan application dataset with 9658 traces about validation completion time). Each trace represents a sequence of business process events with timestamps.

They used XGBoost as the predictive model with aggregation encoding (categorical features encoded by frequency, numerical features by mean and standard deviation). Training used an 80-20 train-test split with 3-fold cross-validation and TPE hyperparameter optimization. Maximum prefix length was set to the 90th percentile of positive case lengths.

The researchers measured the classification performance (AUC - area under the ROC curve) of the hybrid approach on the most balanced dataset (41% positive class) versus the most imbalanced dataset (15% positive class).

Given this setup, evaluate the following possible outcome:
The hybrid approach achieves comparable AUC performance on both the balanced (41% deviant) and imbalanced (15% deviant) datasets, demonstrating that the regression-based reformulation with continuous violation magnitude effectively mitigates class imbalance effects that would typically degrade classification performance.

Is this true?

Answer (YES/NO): NO